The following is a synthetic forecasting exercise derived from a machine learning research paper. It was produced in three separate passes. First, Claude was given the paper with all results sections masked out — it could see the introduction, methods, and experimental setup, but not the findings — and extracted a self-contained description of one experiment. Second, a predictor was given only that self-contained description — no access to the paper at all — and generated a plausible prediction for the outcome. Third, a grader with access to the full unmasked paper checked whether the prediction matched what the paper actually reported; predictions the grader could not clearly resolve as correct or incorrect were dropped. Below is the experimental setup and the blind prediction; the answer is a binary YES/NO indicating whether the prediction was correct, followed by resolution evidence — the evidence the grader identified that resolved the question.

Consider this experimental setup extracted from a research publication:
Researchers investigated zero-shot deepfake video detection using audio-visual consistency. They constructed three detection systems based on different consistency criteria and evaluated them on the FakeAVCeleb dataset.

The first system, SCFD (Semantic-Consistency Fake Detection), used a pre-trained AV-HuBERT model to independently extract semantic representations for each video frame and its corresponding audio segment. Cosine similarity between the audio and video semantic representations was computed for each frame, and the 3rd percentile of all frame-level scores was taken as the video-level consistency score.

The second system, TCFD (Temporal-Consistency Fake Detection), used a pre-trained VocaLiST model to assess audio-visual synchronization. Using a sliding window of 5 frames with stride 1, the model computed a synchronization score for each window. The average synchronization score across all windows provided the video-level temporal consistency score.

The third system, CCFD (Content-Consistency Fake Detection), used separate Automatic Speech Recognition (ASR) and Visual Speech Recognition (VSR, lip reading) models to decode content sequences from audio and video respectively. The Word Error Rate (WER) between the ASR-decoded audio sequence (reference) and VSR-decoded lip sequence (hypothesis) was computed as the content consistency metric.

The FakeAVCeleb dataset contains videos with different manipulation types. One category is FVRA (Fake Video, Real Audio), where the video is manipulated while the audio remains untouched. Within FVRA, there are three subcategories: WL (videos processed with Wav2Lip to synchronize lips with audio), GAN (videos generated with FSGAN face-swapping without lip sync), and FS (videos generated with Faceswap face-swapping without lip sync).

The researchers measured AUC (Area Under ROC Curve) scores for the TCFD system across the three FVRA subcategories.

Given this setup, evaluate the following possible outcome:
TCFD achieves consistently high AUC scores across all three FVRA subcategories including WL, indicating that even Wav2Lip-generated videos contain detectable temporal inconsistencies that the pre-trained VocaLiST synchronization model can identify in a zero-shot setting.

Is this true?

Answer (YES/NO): NO